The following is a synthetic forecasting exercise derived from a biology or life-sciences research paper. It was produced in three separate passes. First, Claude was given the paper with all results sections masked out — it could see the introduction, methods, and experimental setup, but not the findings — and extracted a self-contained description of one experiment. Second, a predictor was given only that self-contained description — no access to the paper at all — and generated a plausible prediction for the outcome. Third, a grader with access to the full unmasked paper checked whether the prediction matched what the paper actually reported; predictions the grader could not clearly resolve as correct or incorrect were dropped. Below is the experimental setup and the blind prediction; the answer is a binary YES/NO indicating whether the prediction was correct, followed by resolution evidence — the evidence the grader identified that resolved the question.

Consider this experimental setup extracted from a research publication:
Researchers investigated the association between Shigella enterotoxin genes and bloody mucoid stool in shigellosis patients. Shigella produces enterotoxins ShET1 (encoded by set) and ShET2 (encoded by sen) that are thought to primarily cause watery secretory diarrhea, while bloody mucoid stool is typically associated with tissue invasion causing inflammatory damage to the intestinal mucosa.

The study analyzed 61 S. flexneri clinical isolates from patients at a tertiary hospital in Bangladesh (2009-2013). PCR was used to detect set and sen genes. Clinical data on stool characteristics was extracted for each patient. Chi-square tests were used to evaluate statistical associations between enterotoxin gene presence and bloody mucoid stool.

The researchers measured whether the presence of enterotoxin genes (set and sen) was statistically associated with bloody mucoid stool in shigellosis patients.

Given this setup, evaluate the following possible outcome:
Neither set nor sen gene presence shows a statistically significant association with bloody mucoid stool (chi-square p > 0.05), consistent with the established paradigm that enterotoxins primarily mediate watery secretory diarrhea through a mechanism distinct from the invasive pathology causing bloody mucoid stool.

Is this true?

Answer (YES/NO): NO